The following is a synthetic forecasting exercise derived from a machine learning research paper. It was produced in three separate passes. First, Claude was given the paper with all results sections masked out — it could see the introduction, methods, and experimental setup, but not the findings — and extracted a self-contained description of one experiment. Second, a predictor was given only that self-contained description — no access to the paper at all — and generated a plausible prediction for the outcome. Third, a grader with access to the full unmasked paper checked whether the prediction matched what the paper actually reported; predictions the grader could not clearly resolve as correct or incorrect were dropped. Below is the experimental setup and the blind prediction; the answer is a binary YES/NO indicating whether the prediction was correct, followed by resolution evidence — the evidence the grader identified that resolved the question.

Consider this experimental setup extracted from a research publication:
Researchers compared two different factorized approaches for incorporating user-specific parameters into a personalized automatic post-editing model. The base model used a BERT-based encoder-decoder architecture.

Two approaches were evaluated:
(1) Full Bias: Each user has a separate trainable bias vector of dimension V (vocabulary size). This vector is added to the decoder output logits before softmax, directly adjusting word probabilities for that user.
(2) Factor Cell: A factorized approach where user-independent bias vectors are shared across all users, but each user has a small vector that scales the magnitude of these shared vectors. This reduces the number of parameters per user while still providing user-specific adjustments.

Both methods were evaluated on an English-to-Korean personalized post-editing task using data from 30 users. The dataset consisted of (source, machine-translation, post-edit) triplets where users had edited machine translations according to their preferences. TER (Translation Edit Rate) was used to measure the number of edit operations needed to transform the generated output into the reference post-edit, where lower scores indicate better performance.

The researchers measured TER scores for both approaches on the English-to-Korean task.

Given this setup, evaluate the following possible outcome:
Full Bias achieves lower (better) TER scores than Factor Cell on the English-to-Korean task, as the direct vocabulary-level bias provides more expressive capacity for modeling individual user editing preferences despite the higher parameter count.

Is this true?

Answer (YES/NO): YES